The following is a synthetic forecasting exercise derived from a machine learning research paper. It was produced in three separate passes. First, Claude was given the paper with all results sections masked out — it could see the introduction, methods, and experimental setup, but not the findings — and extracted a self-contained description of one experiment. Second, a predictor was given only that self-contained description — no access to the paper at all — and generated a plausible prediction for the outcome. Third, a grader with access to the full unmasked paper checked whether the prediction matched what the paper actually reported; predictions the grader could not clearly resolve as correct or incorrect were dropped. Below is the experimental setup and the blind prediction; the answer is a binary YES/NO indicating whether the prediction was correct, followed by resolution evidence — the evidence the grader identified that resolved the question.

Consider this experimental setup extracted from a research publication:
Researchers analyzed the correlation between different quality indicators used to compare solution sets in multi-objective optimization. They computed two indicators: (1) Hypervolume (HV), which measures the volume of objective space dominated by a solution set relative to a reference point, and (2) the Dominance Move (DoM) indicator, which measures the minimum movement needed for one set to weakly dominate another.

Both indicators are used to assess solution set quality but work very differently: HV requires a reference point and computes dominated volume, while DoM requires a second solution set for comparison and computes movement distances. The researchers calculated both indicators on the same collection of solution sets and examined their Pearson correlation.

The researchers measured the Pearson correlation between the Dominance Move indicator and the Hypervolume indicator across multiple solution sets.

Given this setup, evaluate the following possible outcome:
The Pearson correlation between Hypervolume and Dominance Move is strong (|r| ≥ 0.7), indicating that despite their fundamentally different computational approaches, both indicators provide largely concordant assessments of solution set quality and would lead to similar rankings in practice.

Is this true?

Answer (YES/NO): YES